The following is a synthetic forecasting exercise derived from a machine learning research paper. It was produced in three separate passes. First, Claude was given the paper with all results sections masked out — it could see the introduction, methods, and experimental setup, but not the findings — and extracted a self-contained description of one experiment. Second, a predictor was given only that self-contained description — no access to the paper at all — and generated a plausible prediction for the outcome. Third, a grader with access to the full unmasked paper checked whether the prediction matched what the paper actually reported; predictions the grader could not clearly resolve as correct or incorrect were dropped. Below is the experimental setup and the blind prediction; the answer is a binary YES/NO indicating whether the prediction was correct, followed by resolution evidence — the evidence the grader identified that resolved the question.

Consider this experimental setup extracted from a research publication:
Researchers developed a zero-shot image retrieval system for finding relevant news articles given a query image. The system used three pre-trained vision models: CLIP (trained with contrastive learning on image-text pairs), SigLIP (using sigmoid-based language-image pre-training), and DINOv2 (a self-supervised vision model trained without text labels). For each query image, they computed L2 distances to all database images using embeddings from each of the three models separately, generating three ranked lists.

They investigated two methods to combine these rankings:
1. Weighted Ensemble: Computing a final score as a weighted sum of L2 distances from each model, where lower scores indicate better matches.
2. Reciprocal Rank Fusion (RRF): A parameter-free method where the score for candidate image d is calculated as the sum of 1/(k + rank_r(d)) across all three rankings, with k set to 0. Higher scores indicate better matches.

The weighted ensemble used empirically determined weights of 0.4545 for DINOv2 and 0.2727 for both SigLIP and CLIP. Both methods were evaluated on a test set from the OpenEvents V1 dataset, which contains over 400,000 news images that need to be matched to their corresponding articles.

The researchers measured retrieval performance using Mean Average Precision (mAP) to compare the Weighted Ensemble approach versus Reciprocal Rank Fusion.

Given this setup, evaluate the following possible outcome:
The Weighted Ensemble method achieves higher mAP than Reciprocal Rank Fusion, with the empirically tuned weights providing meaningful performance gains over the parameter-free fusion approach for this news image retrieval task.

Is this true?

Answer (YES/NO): YES